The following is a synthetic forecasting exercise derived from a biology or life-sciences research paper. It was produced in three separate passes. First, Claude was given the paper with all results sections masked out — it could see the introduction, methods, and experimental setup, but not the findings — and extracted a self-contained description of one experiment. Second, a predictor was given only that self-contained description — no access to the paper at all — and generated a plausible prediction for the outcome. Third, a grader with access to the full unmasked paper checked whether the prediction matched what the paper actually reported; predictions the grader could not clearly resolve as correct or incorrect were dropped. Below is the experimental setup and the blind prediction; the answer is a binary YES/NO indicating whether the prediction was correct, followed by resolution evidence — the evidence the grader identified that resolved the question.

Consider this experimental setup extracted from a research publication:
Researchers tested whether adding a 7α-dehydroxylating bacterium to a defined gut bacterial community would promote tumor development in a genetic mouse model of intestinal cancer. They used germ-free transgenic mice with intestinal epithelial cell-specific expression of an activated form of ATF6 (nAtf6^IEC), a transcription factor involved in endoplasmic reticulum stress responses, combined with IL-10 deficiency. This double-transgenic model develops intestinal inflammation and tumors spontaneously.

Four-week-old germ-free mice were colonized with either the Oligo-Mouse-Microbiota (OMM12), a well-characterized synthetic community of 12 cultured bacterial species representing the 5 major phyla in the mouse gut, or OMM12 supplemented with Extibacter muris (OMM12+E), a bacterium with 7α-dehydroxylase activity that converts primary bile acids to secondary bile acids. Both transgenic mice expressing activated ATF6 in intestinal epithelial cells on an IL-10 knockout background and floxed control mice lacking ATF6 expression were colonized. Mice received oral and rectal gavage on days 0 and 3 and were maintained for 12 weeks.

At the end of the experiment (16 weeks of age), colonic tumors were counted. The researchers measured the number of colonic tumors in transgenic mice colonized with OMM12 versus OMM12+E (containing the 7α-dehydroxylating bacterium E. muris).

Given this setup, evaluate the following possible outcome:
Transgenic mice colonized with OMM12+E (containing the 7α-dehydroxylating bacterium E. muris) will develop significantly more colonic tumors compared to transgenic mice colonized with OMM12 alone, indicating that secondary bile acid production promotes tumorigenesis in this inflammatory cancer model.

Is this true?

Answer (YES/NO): YES